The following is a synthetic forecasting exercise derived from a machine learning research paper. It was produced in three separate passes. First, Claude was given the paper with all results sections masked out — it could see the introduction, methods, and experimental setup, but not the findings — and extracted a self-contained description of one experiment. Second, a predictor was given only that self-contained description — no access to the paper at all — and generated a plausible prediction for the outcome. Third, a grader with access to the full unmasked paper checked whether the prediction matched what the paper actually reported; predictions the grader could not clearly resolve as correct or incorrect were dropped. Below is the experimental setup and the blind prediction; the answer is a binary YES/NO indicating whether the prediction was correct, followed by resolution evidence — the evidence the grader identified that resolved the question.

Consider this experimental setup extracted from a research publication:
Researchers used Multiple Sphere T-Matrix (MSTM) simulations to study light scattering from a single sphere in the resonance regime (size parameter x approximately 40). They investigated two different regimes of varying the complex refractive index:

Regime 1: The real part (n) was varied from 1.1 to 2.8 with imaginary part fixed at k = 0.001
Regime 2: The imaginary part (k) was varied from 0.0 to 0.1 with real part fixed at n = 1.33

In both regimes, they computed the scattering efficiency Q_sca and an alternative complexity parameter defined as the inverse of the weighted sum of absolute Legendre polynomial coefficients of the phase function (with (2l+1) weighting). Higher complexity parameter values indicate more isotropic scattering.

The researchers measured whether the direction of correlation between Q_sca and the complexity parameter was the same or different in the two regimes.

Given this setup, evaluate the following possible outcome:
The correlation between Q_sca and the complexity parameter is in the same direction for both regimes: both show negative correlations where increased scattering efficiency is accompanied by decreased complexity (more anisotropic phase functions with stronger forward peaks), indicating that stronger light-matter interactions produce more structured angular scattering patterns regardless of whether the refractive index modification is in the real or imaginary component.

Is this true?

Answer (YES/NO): NO